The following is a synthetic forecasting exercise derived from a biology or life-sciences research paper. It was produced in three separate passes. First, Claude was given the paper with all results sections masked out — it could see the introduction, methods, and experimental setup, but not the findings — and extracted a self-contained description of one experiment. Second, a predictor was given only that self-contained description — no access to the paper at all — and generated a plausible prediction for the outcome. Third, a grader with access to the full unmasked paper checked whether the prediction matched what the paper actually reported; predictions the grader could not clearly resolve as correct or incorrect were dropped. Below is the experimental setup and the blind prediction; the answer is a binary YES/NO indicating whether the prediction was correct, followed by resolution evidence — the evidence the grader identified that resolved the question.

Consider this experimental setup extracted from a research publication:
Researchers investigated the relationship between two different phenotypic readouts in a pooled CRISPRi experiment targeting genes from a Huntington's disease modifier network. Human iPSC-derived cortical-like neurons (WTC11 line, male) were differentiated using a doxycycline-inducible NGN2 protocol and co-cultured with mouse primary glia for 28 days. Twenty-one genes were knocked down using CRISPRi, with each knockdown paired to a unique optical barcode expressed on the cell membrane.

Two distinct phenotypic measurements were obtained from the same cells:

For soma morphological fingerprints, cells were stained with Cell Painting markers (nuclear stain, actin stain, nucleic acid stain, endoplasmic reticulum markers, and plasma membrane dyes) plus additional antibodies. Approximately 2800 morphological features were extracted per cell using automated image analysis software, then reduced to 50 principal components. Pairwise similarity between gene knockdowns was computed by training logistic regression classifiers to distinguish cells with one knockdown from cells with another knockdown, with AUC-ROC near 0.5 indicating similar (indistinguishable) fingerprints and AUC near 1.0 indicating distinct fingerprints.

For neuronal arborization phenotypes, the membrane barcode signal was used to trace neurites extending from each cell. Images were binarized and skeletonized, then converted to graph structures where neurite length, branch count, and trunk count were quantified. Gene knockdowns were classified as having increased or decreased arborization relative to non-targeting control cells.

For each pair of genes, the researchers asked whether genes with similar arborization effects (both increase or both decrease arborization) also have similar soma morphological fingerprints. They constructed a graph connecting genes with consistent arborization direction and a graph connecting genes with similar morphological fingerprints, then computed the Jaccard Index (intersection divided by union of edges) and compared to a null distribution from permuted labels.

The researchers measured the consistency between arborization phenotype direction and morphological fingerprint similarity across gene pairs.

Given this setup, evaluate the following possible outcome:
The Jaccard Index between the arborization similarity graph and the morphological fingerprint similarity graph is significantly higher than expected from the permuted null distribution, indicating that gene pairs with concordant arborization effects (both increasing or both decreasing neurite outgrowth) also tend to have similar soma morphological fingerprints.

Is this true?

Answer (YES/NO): YES